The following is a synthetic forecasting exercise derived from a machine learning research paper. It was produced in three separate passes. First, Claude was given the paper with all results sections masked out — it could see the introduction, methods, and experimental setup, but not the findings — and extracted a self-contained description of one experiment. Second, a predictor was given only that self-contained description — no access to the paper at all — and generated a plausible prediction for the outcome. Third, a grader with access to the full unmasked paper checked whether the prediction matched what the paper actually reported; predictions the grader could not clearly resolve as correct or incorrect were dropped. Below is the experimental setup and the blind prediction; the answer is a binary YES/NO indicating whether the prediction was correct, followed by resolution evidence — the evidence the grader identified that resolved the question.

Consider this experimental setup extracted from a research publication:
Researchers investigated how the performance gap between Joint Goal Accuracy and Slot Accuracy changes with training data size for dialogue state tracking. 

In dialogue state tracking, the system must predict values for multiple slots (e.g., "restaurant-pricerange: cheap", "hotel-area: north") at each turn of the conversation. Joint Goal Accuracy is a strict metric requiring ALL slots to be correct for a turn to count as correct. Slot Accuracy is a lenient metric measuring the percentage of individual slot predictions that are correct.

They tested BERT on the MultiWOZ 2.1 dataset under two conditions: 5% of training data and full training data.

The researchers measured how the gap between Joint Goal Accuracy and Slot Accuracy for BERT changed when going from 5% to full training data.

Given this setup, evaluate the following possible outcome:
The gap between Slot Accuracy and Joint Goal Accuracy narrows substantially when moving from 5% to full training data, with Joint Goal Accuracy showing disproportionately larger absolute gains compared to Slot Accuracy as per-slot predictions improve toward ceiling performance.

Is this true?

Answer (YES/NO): YES